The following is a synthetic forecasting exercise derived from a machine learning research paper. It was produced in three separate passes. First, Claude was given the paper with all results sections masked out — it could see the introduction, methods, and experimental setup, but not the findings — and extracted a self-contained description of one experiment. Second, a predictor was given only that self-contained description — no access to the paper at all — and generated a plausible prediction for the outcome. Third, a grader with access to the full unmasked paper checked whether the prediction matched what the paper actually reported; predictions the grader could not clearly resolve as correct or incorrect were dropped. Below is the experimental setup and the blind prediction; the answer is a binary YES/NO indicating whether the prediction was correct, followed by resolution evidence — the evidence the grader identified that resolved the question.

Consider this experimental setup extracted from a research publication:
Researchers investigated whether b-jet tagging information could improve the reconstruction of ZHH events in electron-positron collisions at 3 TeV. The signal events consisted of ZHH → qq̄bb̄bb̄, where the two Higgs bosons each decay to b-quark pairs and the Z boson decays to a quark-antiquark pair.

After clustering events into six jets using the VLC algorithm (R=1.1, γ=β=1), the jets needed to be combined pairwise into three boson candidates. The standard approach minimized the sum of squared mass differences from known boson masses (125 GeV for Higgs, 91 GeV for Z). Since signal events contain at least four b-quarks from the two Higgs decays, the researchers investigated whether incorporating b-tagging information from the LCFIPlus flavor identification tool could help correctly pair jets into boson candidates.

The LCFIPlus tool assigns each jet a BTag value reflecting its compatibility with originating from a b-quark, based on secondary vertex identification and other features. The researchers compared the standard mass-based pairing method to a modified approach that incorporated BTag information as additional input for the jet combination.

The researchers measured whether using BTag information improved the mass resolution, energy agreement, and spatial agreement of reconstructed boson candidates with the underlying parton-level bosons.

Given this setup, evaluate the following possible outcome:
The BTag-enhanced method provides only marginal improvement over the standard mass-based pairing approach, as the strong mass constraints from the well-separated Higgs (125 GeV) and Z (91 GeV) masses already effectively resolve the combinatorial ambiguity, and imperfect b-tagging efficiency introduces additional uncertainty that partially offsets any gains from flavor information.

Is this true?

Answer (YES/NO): NO